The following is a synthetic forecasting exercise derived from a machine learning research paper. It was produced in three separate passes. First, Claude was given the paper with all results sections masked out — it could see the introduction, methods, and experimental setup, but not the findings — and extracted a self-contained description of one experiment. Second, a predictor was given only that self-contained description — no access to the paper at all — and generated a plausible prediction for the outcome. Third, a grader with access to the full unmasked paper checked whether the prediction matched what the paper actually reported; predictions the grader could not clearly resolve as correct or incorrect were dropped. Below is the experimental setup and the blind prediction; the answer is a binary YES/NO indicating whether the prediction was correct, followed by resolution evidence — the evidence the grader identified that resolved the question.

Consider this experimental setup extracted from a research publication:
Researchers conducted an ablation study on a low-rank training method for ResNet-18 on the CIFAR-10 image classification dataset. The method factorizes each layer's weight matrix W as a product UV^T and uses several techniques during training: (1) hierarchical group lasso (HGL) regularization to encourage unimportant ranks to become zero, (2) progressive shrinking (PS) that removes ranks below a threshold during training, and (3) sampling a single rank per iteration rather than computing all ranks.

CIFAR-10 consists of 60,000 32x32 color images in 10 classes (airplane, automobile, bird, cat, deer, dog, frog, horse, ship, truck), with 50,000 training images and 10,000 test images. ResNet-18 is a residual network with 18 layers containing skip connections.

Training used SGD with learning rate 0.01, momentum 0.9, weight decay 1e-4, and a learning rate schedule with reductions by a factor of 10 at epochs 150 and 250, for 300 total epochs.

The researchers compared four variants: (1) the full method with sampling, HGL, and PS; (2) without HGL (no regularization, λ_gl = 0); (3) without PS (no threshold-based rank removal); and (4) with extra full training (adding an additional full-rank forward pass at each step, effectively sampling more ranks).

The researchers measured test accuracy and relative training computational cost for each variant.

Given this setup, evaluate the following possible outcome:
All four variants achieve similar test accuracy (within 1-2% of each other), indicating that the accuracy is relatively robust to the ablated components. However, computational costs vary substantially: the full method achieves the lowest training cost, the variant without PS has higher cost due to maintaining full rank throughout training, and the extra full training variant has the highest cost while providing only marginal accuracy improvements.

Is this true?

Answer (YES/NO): NO